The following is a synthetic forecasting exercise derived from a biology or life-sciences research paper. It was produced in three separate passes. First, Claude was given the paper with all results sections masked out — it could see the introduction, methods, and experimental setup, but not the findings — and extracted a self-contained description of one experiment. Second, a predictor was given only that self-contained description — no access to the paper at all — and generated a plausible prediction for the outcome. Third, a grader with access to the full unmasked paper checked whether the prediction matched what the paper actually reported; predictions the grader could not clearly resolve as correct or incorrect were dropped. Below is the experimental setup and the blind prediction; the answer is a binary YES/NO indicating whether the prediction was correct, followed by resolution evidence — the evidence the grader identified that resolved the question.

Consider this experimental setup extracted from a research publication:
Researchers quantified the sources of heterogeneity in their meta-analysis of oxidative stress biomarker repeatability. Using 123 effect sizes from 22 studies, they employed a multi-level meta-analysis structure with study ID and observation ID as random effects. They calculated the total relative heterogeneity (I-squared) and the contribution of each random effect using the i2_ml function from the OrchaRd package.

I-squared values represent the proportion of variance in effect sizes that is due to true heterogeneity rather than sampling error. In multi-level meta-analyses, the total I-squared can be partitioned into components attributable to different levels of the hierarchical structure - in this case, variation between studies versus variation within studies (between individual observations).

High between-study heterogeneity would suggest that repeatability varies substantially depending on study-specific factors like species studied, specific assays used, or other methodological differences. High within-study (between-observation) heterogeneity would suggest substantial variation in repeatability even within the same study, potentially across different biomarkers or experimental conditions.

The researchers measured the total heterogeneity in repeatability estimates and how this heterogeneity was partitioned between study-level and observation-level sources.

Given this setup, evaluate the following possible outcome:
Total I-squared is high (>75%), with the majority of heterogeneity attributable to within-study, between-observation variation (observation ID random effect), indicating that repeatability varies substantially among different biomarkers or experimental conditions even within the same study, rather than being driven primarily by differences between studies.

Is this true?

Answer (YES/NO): NO